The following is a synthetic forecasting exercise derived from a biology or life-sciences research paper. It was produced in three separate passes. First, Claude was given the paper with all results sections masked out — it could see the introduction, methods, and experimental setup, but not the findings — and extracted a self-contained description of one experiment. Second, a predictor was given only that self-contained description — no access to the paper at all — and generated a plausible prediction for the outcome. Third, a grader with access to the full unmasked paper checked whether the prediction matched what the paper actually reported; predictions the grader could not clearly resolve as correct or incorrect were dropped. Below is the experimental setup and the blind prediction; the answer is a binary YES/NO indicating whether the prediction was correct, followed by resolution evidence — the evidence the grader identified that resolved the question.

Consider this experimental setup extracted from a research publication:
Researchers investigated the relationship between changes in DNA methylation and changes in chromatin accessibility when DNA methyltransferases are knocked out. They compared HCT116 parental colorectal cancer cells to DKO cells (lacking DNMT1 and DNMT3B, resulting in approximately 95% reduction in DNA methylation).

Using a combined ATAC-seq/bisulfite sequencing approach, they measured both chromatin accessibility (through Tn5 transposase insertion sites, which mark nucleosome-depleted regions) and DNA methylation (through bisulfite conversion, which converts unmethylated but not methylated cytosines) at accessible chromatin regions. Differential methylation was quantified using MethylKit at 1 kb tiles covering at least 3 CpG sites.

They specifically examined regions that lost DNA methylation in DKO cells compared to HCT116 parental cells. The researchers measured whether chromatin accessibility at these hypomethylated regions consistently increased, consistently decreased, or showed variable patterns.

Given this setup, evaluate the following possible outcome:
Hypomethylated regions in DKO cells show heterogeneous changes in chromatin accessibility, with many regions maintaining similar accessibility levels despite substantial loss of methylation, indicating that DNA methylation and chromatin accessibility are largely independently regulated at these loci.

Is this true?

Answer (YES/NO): NO